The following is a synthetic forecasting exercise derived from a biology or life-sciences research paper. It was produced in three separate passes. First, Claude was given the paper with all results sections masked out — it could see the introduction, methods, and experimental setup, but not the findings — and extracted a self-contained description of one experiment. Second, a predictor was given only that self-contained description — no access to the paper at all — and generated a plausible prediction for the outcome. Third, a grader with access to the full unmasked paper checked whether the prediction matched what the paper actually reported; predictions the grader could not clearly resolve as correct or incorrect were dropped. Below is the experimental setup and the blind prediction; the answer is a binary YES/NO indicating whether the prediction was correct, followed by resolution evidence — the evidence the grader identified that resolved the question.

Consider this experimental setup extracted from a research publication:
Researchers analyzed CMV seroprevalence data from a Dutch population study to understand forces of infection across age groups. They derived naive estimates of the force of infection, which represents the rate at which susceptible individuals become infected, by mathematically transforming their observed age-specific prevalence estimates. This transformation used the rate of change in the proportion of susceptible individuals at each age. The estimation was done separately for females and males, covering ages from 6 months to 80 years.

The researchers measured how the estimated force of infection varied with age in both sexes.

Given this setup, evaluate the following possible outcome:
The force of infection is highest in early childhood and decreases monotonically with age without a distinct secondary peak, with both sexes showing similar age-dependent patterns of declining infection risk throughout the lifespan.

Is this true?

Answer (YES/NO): NO